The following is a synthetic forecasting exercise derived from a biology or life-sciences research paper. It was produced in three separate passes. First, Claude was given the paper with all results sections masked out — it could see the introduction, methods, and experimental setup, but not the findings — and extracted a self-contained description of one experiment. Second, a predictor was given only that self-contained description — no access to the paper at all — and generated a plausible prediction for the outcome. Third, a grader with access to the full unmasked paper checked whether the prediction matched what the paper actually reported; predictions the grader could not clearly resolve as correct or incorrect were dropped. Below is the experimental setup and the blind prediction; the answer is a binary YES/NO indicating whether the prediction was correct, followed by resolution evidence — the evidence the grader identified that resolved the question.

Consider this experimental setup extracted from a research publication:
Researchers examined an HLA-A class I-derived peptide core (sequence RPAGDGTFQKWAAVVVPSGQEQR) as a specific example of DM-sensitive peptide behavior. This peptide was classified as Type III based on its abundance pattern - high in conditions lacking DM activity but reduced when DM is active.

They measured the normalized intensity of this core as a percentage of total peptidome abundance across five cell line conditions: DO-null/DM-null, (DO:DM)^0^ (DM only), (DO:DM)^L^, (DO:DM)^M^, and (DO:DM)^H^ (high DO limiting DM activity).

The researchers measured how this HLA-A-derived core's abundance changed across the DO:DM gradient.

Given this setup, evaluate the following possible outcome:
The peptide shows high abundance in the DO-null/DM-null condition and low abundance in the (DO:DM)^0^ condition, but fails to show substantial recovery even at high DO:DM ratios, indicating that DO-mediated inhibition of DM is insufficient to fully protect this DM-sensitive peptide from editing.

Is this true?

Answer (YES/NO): NO